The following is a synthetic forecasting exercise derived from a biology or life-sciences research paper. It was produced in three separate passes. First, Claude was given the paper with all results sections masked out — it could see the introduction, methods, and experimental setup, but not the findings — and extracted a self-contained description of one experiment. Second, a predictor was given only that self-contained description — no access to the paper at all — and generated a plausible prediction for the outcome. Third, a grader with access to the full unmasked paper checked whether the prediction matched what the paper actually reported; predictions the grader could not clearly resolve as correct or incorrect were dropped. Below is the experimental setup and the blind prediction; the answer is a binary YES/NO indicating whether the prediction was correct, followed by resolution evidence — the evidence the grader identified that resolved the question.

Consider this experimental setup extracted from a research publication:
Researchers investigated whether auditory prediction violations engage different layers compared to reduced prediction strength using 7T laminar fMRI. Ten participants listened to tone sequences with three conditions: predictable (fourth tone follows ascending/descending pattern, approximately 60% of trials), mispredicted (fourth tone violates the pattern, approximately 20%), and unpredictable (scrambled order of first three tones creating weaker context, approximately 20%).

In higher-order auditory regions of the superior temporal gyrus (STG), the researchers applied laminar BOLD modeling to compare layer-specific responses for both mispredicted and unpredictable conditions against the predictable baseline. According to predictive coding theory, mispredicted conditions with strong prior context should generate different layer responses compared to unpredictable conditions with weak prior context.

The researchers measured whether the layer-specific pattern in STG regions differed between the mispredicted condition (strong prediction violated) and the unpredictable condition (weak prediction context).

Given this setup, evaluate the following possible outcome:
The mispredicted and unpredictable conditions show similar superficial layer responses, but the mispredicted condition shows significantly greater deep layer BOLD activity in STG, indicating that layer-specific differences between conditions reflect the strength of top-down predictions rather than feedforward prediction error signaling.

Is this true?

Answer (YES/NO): NO